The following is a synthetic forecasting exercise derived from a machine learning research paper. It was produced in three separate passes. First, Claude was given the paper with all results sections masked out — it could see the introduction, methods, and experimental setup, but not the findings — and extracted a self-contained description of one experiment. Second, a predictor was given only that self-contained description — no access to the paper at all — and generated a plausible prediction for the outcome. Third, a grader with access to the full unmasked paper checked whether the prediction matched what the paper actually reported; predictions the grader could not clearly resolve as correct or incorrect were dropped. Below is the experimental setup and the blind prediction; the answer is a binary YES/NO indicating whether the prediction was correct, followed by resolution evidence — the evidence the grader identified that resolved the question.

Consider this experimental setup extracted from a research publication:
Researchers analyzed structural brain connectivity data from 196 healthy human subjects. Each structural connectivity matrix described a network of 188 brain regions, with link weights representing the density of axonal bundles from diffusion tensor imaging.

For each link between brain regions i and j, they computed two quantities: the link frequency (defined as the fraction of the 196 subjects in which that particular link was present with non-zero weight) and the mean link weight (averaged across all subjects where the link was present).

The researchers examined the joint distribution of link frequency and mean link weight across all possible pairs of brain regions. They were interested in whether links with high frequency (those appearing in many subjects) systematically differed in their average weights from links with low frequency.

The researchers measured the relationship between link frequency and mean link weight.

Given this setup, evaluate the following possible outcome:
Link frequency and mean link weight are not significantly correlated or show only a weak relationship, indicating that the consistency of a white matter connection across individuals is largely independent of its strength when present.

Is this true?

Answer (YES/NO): NO